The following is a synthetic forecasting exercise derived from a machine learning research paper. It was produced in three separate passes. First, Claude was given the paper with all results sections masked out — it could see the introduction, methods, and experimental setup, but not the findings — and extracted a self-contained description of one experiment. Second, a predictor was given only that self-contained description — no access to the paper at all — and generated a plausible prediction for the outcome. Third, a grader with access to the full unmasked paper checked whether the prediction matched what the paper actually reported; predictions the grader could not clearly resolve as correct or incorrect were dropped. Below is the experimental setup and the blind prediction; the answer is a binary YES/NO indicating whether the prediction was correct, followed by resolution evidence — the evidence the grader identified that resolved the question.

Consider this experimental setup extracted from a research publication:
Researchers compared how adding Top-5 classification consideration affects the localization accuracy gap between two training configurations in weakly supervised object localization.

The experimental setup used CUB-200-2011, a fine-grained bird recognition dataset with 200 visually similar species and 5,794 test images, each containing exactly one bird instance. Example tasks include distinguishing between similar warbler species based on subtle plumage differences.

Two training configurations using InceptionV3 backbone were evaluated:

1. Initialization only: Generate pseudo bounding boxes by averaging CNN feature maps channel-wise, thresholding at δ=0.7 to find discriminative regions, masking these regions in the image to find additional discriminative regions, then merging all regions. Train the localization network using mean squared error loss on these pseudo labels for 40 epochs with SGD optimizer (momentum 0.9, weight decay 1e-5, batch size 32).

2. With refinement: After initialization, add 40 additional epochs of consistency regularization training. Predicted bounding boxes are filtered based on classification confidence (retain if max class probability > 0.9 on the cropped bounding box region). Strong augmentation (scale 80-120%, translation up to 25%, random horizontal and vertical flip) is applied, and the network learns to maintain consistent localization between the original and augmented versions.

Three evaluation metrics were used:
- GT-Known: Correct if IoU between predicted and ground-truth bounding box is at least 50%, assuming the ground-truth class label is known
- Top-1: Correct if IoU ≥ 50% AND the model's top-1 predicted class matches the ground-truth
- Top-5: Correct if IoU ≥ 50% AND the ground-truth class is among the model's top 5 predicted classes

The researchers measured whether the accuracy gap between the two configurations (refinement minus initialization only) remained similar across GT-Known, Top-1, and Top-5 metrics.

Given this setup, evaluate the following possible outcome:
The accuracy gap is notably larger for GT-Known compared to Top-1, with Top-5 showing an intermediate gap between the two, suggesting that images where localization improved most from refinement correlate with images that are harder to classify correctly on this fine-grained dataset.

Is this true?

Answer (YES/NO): NO